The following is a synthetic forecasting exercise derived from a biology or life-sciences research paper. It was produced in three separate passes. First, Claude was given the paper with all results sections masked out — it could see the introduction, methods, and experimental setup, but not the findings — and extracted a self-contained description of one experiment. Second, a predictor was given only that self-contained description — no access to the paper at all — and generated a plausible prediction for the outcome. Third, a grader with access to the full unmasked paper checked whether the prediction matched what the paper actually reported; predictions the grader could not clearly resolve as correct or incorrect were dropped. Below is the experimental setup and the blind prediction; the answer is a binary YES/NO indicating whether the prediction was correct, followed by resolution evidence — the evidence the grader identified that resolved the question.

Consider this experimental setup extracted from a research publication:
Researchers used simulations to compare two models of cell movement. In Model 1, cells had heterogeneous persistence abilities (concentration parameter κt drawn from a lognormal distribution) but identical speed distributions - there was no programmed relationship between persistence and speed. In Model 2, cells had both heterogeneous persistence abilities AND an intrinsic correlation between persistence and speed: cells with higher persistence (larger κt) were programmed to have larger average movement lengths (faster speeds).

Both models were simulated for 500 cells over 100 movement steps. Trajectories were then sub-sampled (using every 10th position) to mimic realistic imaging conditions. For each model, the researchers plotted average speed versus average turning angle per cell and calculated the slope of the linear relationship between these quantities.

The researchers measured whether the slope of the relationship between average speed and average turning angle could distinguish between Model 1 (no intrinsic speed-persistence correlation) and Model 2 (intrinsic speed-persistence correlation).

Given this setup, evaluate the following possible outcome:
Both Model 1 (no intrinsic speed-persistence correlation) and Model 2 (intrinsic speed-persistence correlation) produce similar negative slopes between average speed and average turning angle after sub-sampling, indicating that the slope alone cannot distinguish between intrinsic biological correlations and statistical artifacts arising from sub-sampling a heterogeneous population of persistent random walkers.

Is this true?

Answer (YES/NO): YES